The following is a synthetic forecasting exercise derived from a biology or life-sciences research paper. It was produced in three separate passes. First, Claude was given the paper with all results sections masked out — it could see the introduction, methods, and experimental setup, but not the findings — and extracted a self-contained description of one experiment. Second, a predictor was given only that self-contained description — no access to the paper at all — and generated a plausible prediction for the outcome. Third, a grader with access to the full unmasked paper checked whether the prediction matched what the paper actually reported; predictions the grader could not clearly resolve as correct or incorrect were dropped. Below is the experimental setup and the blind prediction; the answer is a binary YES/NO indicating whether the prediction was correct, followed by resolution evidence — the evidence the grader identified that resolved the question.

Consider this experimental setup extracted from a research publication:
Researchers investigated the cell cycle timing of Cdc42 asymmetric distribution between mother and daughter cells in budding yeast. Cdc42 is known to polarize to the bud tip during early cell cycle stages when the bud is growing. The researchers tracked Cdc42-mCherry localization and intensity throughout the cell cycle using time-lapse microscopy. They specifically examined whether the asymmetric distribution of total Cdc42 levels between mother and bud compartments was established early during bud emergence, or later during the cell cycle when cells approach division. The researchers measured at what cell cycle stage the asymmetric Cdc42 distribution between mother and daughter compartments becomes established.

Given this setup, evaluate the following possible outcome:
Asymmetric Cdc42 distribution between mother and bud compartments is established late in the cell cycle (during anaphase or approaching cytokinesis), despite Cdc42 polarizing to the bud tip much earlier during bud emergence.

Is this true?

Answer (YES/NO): YES